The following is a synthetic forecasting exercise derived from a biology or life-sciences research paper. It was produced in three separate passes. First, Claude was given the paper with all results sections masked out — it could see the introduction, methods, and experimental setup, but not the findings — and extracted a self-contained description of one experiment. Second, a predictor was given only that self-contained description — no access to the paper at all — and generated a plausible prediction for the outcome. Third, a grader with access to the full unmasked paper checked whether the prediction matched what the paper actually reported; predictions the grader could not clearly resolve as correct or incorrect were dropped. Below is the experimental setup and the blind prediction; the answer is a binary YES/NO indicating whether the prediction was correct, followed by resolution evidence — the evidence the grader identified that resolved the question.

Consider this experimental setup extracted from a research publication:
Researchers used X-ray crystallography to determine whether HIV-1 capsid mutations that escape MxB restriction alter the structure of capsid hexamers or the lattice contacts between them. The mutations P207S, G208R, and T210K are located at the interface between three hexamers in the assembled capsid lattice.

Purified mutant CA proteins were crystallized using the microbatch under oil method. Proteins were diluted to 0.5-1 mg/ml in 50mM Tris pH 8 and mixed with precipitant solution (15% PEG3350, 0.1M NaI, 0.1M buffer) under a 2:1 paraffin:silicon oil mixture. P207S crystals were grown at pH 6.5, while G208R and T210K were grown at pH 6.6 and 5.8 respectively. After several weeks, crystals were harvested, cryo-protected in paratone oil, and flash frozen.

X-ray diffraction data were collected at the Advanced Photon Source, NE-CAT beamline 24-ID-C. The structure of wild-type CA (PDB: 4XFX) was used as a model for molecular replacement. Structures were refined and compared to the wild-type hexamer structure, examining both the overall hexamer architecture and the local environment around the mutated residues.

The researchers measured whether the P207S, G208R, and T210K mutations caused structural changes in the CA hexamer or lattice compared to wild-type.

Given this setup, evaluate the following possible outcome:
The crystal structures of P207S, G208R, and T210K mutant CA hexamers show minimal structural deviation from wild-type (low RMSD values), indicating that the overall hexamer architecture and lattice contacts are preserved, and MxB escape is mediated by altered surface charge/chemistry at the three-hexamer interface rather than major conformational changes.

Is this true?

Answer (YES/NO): YES